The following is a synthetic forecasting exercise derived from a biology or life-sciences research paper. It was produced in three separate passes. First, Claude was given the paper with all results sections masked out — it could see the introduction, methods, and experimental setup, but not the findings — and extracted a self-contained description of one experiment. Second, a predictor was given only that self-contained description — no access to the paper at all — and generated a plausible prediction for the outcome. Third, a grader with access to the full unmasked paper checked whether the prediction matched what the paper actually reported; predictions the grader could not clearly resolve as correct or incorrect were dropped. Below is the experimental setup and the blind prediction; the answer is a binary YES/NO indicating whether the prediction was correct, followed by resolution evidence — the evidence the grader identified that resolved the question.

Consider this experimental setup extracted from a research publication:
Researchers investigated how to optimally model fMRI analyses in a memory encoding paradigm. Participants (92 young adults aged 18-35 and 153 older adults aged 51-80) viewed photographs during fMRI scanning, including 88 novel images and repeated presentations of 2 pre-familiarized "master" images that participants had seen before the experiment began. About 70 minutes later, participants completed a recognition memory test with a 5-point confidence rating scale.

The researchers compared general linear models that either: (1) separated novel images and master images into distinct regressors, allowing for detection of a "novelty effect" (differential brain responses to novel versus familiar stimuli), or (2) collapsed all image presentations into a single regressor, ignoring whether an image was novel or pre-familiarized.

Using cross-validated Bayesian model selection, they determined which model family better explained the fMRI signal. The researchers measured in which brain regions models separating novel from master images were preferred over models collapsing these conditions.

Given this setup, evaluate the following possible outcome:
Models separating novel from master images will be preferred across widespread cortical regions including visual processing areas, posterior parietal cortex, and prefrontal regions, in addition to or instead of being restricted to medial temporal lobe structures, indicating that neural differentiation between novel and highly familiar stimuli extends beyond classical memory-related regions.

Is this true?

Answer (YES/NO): YES